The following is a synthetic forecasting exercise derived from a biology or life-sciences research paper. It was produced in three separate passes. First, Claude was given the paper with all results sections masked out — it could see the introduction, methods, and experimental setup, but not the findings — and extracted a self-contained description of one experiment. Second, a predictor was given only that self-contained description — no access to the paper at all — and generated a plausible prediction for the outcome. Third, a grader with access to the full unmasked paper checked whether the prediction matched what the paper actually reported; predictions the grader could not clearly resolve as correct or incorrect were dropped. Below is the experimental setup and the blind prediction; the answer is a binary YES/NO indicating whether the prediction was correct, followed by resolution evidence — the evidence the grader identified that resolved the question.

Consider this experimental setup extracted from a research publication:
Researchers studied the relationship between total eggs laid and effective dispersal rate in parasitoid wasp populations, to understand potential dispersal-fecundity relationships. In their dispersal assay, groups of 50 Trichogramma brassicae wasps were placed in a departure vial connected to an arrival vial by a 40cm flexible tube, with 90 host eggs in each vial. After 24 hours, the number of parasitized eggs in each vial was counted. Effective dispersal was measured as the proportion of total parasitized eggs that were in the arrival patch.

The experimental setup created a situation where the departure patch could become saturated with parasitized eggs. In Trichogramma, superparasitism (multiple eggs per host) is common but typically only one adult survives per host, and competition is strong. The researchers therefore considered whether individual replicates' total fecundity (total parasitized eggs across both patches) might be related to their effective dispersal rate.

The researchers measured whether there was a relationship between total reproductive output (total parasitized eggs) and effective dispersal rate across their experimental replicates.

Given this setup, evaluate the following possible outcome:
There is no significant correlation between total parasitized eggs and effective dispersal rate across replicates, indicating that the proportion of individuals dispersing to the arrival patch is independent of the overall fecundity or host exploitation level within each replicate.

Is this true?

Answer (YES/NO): NO